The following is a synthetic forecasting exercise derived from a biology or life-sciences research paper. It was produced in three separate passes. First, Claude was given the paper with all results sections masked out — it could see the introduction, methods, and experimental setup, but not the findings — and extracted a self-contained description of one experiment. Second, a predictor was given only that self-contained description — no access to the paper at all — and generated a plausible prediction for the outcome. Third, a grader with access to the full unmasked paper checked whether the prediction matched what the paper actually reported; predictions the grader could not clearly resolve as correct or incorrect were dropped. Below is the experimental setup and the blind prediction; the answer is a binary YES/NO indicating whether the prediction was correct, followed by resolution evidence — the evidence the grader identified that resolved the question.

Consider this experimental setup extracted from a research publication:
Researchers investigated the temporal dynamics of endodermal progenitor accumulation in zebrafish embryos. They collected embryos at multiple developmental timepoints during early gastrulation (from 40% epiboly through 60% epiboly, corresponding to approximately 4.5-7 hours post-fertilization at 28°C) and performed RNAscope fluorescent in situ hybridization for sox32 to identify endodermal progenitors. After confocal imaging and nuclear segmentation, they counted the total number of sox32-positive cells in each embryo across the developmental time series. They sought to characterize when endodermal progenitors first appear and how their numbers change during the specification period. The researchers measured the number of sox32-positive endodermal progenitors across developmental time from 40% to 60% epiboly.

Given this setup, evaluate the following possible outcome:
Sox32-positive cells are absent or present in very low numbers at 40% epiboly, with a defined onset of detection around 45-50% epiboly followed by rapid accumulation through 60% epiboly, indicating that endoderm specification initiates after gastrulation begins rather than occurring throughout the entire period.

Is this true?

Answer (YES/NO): NO